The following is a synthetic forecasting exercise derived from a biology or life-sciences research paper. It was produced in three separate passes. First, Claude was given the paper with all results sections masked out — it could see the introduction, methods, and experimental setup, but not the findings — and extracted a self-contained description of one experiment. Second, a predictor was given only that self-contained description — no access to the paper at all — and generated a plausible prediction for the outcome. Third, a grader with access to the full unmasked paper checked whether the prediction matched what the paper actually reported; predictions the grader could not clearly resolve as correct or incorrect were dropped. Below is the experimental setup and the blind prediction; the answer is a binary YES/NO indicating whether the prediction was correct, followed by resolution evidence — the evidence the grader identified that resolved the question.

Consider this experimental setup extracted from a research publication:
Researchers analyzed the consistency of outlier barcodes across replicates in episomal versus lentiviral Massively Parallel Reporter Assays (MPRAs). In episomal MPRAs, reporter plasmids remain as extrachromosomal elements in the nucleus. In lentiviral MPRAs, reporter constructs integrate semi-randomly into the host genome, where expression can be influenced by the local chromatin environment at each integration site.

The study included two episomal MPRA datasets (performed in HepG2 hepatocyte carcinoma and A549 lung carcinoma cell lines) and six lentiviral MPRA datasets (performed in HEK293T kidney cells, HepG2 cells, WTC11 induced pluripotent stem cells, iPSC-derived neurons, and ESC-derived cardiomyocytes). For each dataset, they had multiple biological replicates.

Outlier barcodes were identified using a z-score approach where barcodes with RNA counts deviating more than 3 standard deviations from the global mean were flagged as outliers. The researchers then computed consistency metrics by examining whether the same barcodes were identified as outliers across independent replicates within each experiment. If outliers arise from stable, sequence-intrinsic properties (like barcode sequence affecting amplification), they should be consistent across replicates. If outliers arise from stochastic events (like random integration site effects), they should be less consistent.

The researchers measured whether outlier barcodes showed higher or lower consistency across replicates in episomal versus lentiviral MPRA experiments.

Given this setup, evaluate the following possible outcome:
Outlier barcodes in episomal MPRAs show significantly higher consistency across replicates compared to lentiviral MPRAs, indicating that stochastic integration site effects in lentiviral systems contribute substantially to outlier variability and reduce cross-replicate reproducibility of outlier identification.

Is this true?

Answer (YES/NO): YES